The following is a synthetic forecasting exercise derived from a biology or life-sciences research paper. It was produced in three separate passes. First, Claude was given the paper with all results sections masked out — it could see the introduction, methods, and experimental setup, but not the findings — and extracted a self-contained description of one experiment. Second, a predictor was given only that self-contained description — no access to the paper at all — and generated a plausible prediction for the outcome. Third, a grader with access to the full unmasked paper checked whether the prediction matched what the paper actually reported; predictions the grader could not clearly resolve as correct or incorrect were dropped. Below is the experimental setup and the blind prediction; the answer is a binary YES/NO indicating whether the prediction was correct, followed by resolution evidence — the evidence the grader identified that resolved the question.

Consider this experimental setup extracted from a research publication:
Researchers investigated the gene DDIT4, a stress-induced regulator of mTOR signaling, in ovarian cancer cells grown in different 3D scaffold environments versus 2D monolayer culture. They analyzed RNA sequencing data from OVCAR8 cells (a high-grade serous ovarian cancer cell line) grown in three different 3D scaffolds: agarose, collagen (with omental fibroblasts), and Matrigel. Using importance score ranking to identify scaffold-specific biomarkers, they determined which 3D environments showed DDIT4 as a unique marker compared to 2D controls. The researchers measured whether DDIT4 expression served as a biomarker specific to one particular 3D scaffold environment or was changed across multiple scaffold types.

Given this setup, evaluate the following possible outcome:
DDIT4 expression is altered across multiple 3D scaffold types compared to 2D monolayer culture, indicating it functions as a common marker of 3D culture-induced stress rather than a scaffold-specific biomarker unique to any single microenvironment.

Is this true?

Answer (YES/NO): NO